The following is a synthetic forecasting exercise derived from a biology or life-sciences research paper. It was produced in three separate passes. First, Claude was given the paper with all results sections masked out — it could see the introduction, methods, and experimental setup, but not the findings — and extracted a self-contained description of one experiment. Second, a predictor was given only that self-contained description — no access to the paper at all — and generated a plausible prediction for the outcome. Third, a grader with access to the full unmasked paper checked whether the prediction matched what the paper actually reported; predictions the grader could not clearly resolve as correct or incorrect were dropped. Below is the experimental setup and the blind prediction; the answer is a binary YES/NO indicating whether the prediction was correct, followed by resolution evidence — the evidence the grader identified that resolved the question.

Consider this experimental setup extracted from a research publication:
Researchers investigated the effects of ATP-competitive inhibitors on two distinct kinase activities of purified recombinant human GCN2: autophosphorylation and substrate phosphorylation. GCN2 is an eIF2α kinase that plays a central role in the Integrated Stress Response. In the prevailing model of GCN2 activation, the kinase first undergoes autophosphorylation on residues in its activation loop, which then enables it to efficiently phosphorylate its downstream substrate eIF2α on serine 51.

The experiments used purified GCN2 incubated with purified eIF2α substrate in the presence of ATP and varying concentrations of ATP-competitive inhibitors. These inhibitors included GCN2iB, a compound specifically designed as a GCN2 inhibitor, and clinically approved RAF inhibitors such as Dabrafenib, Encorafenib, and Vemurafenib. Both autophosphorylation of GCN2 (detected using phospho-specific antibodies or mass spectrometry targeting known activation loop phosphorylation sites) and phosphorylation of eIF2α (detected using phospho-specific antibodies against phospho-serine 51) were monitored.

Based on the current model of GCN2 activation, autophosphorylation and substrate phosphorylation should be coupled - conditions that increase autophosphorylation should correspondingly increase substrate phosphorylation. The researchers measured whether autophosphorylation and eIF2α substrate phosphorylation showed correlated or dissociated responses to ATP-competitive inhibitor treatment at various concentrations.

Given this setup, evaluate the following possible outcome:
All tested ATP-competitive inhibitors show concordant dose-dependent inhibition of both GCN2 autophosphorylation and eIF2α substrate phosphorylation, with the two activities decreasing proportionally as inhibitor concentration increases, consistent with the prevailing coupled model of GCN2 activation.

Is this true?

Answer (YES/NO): NO